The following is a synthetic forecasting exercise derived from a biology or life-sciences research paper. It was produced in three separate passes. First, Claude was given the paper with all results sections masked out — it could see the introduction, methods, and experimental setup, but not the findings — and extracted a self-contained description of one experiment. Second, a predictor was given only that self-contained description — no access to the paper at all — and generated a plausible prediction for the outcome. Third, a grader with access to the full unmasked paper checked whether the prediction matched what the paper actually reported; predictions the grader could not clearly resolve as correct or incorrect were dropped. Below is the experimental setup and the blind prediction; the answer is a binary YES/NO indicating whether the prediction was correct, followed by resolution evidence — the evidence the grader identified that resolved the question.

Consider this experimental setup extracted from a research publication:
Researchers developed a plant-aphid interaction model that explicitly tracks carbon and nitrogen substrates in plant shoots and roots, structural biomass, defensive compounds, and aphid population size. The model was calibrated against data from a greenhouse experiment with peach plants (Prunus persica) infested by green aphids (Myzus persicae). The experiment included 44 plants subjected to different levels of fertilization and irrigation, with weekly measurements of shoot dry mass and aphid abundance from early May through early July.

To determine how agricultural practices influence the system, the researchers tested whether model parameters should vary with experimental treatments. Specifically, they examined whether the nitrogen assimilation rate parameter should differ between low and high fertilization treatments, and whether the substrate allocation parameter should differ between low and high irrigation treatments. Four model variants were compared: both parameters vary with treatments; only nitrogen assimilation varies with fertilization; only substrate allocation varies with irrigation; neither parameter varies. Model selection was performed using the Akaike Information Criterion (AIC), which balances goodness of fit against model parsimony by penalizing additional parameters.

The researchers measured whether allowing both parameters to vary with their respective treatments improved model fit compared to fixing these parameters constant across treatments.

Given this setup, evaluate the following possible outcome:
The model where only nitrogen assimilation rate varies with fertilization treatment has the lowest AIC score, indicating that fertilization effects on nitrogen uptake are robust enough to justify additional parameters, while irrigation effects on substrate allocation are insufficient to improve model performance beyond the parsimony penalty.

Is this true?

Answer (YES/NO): NO